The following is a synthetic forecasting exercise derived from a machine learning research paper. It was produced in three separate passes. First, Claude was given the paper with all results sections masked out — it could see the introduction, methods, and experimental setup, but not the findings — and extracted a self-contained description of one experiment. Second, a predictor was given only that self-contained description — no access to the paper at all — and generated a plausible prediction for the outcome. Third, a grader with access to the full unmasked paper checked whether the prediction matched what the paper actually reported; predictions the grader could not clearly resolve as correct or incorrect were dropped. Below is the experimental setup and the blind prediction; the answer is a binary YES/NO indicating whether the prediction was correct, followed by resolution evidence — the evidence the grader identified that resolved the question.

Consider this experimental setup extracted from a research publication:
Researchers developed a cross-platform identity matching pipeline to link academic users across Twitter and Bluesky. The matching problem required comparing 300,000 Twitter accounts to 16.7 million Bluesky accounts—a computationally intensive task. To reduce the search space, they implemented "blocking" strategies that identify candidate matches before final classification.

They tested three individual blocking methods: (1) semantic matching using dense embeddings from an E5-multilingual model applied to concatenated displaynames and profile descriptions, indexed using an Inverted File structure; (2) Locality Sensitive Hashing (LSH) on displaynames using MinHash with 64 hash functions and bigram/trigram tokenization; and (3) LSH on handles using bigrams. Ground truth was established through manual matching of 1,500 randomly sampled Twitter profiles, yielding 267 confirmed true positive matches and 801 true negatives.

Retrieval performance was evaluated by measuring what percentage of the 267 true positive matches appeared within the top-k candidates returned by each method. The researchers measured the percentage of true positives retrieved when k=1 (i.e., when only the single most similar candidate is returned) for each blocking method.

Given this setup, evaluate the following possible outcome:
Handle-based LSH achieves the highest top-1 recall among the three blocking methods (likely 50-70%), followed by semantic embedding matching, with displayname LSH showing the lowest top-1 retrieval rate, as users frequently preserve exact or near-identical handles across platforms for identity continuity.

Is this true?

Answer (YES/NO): NO